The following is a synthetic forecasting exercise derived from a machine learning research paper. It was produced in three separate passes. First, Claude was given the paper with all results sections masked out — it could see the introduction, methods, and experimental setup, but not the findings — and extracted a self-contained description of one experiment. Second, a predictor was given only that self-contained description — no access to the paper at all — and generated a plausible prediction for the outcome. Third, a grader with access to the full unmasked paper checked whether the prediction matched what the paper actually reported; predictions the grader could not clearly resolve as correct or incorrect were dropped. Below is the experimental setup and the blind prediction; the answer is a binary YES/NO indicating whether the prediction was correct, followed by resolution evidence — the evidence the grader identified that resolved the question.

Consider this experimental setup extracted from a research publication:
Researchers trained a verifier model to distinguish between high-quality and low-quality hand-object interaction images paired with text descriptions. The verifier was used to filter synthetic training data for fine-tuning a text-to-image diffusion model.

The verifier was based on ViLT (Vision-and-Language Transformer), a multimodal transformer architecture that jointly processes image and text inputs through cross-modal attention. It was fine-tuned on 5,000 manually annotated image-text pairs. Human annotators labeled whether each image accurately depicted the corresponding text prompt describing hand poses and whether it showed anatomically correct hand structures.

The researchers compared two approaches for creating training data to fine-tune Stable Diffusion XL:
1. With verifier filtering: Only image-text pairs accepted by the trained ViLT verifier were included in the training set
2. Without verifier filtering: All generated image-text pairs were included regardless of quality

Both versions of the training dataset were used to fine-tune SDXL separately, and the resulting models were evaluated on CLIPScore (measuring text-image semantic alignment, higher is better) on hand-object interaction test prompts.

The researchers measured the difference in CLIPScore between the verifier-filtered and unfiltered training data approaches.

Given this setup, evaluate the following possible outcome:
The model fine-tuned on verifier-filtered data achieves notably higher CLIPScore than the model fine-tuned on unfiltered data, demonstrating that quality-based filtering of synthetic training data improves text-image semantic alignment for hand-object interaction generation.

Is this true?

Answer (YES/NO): YES